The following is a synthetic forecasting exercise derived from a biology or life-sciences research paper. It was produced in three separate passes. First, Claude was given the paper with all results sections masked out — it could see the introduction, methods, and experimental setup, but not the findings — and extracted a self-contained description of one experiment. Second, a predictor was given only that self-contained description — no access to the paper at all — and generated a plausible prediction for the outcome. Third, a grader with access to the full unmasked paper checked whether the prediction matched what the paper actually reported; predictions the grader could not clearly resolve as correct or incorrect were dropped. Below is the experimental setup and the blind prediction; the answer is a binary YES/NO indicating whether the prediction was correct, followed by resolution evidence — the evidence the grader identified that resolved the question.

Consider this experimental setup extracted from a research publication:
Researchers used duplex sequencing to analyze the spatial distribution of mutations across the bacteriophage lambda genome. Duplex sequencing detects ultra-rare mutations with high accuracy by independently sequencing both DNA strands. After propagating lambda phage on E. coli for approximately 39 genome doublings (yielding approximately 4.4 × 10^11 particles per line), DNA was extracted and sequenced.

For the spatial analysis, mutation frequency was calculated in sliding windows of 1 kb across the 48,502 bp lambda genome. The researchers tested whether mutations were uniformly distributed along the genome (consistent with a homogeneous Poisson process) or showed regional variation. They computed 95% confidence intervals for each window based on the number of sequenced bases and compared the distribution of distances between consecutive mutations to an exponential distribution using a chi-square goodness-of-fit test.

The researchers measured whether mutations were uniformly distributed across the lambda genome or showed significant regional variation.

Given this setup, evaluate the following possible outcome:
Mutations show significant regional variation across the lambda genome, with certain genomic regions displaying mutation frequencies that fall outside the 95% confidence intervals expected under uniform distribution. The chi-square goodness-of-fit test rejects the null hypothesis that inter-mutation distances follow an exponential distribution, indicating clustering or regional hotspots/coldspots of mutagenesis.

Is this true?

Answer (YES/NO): NO